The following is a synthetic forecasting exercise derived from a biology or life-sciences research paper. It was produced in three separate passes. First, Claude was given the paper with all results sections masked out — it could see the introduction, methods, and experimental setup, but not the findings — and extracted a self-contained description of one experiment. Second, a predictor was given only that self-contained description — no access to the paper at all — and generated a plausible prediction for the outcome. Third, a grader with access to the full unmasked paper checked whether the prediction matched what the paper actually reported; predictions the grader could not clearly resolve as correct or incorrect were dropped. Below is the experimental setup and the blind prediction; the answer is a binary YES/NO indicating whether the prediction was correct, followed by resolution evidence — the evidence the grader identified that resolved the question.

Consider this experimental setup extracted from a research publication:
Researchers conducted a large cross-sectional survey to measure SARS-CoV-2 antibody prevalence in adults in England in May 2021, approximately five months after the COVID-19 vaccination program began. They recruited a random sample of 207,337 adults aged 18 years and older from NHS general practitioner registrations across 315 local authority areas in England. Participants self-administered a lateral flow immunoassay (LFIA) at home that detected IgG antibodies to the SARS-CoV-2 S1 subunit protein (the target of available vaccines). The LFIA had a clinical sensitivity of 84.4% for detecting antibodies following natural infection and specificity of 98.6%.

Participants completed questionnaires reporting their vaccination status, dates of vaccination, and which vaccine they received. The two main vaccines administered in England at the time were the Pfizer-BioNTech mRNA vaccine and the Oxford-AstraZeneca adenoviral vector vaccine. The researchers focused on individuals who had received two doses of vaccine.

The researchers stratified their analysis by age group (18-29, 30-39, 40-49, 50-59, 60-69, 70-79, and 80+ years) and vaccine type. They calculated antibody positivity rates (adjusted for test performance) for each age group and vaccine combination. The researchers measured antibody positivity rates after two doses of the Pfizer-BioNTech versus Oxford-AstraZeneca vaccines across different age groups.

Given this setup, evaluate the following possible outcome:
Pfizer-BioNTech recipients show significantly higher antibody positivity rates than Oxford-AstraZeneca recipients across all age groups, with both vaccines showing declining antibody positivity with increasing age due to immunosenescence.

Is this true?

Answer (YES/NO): NO